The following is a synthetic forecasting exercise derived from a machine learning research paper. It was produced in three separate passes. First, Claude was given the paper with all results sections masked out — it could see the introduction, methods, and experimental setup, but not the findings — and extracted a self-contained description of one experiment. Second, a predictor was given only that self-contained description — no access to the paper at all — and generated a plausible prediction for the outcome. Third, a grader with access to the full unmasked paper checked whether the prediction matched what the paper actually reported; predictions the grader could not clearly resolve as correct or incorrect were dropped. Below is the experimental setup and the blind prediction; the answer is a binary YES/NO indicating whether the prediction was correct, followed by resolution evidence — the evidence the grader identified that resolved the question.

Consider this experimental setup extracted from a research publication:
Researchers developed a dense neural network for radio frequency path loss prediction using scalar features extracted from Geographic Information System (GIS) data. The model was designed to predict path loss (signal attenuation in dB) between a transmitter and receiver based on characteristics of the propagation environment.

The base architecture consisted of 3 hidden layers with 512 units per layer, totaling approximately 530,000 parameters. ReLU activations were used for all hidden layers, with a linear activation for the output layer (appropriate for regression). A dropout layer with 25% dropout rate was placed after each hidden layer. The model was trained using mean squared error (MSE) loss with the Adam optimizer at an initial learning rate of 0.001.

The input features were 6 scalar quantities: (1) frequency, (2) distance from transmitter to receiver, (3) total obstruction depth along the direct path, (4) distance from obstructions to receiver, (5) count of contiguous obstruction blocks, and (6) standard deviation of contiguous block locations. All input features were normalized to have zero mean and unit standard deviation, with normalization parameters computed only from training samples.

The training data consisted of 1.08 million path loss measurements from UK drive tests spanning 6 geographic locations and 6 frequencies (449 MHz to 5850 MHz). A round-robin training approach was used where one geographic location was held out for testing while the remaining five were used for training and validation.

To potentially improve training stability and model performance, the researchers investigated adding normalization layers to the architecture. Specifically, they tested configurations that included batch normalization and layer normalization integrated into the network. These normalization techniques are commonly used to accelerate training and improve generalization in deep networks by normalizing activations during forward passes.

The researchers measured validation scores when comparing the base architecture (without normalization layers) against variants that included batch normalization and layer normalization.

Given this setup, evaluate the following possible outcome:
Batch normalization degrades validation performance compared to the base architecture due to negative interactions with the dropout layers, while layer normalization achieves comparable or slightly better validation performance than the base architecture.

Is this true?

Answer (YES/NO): NO